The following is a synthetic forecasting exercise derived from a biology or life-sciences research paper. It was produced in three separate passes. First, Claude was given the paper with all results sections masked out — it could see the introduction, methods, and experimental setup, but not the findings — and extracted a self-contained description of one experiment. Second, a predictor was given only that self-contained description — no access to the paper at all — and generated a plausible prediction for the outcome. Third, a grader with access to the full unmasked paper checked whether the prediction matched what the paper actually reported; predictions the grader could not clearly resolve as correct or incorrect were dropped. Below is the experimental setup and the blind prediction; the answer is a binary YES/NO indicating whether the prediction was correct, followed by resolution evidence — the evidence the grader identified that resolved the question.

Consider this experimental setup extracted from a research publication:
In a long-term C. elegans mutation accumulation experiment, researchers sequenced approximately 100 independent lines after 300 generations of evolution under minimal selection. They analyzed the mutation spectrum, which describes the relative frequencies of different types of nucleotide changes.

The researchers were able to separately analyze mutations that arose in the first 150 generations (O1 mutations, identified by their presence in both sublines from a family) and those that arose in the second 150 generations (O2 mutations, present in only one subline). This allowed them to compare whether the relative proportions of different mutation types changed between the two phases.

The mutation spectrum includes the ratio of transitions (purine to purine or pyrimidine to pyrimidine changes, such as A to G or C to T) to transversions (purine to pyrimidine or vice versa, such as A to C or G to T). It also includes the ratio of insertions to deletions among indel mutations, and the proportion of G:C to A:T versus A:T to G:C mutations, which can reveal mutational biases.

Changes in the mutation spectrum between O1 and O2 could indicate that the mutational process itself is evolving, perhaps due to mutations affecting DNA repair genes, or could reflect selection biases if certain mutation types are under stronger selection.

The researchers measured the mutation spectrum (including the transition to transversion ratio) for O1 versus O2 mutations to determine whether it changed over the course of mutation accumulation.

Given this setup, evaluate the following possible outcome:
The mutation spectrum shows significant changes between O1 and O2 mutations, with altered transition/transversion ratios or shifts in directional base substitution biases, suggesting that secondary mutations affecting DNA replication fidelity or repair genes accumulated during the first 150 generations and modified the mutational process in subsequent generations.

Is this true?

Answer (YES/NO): NO